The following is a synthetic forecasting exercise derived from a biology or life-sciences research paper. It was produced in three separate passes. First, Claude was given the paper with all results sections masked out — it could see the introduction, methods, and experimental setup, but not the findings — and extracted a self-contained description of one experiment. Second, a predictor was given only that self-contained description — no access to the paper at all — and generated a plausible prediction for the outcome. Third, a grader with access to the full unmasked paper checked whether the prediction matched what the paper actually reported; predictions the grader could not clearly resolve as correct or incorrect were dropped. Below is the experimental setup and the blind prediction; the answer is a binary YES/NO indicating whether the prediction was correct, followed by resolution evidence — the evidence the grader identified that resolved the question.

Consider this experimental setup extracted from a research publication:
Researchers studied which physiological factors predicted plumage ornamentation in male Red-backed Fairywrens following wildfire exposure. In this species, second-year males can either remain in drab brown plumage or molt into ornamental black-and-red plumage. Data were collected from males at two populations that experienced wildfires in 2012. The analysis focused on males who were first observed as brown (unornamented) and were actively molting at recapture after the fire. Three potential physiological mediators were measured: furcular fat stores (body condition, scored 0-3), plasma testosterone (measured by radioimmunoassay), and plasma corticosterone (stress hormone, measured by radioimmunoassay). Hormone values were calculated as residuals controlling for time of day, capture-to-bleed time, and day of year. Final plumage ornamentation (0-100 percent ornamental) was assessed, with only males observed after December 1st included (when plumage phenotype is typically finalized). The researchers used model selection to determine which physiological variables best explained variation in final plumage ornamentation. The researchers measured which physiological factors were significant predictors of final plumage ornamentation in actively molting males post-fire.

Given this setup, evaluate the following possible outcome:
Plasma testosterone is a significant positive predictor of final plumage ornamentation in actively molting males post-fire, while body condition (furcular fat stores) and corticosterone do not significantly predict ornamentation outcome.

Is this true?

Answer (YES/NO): YES